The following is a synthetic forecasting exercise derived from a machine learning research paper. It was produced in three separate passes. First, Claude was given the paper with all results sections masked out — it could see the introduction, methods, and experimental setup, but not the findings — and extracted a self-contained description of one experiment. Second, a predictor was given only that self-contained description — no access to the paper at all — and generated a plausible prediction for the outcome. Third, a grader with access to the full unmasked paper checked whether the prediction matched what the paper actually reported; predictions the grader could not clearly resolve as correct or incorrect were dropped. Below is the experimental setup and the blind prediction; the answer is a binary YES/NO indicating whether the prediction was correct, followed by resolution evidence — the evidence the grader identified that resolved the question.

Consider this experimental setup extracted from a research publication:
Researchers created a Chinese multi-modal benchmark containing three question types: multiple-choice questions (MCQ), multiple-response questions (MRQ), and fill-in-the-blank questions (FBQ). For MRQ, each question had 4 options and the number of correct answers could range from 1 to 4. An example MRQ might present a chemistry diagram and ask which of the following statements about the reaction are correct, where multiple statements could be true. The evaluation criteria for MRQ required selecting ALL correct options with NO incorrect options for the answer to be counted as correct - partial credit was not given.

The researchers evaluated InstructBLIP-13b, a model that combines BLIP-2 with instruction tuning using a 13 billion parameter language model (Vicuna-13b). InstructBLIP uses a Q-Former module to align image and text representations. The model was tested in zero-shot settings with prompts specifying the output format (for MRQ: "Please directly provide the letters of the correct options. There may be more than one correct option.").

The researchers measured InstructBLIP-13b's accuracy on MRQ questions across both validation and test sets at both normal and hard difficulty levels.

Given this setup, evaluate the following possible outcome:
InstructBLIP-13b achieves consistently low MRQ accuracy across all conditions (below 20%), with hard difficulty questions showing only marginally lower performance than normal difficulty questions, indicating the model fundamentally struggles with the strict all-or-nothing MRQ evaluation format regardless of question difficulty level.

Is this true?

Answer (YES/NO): NO